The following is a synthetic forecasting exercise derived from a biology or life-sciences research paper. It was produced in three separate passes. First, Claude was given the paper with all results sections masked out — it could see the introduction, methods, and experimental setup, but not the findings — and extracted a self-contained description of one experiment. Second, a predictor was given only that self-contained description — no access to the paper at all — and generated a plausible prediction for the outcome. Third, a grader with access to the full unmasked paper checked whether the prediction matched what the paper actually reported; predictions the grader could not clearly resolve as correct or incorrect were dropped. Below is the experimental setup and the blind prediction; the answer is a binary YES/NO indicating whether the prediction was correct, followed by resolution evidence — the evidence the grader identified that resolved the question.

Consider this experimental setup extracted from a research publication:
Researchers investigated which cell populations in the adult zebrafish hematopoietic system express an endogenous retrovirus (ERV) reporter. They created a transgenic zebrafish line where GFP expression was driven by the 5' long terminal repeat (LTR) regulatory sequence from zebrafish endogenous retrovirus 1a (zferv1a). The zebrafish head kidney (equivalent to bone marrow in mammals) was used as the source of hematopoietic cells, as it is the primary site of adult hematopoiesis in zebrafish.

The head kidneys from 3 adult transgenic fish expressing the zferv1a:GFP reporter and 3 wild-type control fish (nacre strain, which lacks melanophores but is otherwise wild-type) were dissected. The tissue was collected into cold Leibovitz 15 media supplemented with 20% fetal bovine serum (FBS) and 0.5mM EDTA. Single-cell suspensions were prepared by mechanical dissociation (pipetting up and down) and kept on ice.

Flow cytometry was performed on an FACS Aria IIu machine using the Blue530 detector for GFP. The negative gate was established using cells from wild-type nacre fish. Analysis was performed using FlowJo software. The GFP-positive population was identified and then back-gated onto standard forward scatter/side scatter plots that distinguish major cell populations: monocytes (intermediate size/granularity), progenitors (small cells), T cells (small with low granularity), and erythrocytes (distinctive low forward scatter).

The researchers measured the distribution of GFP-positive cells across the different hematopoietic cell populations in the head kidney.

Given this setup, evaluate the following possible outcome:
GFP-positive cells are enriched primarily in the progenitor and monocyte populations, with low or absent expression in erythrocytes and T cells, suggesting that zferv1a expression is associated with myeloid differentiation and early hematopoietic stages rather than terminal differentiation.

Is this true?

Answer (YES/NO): NO